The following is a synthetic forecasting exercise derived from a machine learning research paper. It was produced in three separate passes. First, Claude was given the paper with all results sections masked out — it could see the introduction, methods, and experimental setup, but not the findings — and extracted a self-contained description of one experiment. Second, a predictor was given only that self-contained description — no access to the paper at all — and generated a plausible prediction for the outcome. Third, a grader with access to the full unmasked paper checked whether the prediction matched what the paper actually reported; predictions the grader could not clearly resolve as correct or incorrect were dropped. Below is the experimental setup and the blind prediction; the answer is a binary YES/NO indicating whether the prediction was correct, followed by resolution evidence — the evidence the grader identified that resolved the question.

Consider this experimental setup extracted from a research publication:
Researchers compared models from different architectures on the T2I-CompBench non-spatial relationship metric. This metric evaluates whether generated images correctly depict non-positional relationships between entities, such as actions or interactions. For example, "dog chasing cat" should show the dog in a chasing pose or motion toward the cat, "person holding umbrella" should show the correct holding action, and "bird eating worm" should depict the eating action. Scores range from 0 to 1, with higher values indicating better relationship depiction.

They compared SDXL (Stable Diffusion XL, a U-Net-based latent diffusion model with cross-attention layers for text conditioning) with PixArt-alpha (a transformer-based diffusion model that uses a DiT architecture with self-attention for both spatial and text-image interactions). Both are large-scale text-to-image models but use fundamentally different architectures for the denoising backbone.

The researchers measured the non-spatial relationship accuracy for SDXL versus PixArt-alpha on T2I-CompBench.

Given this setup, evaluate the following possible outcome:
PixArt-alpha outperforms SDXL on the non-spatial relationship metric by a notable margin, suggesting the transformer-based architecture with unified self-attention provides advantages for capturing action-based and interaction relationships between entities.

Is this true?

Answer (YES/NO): NO